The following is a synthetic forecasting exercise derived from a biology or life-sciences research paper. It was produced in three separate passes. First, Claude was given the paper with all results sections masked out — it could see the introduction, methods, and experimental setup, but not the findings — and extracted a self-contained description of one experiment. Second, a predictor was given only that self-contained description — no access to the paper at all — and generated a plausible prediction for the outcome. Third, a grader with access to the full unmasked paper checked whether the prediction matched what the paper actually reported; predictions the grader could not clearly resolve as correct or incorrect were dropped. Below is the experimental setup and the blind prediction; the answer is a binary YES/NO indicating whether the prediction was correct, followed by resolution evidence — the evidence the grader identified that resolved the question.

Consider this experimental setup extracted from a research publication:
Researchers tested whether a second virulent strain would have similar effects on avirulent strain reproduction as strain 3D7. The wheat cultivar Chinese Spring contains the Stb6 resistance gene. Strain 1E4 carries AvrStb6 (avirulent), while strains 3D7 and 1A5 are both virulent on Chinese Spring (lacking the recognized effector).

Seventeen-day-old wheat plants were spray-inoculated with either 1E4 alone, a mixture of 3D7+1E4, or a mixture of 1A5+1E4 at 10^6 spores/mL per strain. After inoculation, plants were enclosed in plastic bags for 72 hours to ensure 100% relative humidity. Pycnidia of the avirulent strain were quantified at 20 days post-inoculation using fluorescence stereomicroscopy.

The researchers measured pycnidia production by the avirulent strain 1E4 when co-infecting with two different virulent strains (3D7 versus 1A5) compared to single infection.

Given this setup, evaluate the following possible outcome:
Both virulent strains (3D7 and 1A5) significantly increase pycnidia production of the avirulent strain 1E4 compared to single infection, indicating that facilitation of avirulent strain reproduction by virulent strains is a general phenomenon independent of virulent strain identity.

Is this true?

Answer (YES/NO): YES